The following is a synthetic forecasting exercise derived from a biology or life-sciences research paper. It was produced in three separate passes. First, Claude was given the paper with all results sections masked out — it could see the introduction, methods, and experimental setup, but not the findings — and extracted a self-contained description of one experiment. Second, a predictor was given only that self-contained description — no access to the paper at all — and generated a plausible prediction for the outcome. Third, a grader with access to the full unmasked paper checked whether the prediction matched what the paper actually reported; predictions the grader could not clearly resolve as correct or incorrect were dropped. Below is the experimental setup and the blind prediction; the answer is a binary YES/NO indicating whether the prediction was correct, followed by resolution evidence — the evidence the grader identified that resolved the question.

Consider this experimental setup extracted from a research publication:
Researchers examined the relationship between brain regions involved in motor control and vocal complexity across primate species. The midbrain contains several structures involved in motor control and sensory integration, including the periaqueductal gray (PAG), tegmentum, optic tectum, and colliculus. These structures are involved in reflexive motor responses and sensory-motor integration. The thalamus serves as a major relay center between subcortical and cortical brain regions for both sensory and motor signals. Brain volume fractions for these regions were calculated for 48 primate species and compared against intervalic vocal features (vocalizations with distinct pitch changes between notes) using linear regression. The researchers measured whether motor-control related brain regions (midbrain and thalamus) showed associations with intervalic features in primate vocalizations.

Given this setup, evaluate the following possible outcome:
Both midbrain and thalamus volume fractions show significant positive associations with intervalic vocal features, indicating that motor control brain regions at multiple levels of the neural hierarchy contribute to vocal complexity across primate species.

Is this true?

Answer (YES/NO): NO